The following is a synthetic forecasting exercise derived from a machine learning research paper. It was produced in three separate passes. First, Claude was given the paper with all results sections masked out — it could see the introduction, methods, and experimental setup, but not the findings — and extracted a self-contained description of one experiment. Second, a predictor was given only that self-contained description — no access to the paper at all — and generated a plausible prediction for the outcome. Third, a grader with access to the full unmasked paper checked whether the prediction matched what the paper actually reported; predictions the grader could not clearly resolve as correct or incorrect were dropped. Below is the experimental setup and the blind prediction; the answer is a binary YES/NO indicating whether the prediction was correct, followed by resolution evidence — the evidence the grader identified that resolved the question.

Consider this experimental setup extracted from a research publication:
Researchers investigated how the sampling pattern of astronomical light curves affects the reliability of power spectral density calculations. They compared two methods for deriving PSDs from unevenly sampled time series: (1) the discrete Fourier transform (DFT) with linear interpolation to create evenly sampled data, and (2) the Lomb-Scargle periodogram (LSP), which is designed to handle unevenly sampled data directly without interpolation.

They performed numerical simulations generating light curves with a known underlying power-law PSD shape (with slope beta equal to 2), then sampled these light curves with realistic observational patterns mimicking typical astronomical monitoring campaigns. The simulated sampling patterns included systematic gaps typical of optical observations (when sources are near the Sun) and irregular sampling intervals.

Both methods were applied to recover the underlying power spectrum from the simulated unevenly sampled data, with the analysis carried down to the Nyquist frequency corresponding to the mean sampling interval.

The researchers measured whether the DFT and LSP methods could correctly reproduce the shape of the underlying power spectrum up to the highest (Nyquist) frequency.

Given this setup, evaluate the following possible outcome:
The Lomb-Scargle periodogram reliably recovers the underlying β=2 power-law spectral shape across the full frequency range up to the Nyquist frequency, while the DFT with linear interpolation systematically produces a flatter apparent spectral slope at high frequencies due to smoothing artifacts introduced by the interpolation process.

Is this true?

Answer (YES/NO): NO